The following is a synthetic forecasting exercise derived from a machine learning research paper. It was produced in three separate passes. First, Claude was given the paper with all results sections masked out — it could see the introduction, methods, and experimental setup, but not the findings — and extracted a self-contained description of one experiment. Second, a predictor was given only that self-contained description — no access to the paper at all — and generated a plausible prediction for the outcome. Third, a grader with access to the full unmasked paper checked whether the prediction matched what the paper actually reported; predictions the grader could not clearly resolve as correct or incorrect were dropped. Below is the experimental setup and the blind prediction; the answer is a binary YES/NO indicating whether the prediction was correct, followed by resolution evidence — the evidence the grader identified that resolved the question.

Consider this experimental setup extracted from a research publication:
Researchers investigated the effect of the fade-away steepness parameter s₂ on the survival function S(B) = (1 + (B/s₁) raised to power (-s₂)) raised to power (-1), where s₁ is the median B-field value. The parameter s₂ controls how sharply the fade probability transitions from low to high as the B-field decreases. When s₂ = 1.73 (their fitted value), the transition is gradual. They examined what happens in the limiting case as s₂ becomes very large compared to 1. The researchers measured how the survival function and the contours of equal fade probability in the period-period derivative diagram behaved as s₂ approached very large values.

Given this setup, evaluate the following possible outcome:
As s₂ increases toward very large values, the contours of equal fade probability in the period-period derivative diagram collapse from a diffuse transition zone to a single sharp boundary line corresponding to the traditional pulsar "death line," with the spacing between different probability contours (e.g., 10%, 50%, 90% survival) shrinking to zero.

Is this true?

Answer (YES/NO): YES